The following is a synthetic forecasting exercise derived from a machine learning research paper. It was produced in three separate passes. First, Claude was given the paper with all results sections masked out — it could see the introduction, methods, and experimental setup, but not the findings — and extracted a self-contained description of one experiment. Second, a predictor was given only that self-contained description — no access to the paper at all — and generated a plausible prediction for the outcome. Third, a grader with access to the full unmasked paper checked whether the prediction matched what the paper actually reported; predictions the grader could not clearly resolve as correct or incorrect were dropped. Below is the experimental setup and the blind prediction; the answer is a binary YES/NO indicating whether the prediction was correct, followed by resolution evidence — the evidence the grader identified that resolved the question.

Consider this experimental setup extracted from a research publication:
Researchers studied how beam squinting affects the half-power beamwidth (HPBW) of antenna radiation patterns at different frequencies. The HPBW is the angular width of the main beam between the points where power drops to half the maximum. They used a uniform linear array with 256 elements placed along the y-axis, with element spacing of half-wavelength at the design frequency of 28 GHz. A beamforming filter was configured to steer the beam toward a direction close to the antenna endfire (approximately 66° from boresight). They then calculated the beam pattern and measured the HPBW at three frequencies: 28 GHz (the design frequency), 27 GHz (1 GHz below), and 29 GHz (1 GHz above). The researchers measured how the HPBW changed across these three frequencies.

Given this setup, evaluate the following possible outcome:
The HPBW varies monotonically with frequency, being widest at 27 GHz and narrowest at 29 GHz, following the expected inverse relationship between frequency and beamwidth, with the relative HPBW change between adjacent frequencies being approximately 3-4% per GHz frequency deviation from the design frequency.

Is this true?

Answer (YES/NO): NO